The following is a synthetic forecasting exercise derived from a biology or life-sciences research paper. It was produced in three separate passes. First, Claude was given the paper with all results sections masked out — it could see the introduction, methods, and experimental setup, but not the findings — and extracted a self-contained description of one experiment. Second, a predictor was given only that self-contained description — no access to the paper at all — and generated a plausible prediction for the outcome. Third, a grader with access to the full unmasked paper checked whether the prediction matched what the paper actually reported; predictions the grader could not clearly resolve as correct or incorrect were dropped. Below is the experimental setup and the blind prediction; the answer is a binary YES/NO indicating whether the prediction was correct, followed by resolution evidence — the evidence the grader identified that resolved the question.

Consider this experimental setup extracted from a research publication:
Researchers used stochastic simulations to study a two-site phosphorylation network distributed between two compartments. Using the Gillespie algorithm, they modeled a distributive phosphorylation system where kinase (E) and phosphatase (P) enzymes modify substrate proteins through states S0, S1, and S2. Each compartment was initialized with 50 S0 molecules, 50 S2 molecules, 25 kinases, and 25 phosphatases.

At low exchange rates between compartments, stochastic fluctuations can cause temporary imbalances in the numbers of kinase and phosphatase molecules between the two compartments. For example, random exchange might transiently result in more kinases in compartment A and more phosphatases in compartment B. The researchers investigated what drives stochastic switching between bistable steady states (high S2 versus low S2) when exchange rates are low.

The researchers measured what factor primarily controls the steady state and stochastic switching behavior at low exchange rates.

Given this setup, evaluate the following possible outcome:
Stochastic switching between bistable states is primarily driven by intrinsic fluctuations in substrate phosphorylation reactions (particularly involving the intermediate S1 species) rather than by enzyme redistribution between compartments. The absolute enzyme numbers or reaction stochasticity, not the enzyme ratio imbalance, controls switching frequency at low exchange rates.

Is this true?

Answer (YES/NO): NO